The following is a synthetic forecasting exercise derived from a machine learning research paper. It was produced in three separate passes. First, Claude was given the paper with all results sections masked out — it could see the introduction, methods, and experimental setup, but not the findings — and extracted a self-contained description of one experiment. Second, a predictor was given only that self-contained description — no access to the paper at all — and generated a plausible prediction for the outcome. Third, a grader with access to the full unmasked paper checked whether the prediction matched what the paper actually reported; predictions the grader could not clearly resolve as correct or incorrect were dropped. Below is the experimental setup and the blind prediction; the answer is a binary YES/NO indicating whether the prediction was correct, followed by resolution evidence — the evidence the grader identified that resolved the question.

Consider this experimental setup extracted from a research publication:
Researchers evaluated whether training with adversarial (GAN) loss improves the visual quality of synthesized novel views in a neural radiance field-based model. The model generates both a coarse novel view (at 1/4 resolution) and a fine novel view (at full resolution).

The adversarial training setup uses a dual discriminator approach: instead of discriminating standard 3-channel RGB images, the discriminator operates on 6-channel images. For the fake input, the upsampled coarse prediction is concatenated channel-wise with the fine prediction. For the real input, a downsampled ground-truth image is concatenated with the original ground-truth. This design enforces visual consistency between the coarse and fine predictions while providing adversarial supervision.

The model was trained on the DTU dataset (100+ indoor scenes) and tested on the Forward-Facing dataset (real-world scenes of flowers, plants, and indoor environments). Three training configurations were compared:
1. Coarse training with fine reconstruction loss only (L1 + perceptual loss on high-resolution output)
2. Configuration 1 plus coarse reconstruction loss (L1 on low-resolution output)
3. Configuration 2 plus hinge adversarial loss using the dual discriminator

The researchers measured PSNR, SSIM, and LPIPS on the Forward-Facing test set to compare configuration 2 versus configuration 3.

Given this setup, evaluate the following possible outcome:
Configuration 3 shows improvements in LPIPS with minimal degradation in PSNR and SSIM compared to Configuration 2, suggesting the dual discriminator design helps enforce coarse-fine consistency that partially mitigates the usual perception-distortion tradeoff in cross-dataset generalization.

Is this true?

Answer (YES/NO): NO